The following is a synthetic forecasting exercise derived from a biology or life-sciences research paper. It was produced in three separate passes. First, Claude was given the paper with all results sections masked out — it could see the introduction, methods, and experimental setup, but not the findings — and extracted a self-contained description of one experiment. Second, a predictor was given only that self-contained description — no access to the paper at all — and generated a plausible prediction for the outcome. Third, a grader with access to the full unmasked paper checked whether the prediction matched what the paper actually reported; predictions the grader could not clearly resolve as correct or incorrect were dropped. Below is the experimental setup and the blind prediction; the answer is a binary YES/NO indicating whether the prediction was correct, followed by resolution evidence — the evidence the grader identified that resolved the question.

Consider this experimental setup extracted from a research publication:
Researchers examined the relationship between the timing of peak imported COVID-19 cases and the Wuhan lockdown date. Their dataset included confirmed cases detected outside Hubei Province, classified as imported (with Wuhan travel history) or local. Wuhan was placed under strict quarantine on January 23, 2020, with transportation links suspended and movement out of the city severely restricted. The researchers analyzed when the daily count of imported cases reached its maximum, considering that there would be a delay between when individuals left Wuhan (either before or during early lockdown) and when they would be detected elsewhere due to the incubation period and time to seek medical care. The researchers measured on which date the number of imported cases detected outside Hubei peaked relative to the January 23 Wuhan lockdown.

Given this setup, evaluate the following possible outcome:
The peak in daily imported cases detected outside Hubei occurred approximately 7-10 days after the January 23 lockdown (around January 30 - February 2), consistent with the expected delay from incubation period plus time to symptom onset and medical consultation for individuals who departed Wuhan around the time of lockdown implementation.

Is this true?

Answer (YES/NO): NO